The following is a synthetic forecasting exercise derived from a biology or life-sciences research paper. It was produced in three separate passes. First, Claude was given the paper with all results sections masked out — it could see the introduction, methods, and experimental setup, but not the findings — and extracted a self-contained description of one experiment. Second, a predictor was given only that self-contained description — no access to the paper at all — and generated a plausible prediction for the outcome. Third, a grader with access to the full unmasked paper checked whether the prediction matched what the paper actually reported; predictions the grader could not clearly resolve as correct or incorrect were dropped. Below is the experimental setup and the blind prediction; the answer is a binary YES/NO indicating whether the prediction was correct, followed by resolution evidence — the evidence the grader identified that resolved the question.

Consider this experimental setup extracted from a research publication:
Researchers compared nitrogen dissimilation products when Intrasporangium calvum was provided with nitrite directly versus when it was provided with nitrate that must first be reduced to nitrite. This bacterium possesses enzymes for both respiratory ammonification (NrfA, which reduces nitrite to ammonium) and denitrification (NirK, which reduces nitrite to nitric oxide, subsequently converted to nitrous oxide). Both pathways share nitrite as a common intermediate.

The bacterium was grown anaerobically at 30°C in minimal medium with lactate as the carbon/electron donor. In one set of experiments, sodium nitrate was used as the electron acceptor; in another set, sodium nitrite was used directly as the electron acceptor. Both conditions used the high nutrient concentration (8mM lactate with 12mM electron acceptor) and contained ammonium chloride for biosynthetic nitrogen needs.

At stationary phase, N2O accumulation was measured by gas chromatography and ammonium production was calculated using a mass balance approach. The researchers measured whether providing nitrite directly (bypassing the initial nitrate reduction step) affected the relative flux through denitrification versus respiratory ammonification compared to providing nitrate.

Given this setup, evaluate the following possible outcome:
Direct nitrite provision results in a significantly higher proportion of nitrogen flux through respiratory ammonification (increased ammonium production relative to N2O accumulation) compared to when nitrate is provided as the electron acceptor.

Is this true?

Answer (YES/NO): NO